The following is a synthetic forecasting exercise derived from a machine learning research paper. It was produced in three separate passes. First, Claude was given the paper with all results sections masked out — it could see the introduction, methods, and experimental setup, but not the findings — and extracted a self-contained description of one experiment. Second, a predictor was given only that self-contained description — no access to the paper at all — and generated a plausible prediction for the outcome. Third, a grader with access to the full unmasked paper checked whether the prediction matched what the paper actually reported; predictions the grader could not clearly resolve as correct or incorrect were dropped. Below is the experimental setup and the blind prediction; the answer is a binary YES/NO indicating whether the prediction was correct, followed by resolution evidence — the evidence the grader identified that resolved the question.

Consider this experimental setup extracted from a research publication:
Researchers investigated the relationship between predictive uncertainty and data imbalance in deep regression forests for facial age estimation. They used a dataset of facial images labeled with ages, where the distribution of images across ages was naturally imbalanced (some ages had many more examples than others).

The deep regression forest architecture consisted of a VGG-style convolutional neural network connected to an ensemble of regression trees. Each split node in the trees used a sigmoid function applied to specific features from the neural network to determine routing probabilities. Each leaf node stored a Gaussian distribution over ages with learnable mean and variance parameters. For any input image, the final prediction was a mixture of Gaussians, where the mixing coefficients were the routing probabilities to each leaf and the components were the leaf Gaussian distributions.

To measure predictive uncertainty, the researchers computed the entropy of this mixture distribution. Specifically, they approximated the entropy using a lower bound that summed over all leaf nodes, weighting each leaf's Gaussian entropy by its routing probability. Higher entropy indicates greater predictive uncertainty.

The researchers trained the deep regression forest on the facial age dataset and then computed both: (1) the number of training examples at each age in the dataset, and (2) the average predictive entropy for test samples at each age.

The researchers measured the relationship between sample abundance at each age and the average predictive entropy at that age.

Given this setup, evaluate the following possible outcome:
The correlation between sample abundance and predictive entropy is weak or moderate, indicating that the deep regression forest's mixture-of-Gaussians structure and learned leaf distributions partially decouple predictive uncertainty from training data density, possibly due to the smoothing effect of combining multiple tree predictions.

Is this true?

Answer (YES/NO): NO